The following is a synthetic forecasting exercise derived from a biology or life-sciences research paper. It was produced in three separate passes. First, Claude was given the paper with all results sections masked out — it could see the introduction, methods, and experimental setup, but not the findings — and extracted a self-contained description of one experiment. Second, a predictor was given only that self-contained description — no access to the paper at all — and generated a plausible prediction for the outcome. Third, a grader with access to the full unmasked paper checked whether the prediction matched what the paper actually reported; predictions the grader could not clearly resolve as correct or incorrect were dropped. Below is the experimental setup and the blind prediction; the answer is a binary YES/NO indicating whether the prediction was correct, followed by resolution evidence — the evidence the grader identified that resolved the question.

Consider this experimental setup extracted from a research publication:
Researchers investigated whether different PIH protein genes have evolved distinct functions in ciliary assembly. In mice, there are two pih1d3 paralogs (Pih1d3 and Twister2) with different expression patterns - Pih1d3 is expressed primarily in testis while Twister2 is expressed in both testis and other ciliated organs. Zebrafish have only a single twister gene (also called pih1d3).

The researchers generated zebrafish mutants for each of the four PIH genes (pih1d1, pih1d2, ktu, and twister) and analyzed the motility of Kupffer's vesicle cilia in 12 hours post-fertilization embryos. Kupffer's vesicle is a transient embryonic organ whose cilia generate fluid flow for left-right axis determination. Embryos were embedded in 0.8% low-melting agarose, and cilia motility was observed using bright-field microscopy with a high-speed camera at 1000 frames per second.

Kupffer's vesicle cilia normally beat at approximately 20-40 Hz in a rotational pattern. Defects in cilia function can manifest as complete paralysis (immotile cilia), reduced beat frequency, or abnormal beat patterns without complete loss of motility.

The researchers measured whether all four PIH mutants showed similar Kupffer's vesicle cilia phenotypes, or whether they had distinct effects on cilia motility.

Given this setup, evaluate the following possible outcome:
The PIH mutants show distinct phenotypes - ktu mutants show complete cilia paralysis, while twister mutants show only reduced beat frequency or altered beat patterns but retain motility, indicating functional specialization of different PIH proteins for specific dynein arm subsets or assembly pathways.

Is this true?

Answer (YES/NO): NO